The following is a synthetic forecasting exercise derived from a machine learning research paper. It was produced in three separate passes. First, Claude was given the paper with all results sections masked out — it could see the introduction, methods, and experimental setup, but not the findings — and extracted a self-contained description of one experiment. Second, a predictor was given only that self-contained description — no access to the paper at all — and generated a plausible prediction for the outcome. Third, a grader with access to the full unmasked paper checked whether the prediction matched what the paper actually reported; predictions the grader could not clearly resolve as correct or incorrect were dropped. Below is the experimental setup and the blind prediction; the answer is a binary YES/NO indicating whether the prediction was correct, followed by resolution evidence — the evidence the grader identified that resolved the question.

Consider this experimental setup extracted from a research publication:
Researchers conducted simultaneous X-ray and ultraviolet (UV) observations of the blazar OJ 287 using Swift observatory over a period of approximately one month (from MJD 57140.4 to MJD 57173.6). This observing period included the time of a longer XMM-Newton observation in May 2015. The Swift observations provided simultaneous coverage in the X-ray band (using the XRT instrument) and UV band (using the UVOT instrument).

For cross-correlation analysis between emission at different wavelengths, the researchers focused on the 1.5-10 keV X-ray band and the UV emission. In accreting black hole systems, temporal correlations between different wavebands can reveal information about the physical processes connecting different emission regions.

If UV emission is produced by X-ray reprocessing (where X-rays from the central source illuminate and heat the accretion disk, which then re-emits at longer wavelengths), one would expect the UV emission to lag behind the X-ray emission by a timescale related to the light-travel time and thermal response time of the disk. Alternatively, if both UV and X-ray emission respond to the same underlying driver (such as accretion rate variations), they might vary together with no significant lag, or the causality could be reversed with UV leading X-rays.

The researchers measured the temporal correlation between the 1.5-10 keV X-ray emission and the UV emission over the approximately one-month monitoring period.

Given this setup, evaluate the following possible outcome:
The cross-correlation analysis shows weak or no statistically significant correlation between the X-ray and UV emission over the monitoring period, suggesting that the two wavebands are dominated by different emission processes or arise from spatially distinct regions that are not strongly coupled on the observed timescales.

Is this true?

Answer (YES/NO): NO